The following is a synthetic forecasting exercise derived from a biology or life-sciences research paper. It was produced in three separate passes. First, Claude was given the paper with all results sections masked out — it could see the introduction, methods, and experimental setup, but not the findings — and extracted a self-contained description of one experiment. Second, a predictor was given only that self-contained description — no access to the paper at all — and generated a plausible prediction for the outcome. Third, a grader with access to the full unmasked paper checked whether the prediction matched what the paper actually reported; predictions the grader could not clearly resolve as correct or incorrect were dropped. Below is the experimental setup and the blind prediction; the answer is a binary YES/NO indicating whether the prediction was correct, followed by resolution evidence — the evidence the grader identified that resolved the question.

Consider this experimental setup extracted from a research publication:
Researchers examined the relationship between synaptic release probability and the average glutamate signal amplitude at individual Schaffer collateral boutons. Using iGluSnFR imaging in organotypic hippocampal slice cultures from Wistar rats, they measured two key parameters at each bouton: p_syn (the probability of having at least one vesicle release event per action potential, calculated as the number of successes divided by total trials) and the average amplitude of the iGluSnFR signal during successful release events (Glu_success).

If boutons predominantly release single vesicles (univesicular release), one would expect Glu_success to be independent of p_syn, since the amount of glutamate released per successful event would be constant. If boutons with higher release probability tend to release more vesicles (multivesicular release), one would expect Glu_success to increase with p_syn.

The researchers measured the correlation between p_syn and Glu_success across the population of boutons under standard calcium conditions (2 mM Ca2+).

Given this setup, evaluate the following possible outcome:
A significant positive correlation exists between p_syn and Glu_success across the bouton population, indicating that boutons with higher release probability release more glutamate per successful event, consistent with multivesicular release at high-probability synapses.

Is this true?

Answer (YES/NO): YES